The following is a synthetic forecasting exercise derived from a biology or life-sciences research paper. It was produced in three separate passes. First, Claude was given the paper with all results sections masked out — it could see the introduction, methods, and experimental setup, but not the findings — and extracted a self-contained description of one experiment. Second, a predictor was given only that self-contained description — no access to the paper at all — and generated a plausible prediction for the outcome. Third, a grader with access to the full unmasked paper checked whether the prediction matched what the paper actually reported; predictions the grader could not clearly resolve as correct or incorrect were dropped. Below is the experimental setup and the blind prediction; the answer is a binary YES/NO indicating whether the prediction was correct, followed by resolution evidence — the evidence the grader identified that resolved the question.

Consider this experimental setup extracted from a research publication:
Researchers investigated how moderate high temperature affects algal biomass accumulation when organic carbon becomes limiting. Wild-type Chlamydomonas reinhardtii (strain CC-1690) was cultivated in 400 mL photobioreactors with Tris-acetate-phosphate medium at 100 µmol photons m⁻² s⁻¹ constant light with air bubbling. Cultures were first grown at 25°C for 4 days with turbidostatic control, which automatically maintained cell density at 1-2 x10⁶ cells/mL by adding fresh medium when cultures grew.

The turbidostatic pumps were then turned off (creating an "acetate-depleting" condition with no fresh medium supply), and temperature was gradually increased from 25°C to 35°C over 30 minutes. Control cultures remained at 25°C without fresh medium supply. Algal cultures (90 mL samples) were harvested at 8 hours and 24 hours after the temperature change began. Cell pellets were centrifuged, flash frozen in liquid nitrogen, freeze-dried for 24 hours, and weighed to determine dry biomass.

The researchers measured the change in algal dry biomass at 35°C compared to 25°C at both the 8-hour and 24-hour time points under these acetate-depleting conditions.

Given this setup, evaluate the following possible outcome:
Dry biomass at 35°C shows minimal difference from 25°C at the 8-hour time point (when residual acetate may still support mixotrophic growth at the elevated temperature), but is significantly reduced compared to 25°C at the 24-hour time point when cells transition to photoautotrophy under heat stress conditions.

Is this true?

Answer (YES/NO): NO